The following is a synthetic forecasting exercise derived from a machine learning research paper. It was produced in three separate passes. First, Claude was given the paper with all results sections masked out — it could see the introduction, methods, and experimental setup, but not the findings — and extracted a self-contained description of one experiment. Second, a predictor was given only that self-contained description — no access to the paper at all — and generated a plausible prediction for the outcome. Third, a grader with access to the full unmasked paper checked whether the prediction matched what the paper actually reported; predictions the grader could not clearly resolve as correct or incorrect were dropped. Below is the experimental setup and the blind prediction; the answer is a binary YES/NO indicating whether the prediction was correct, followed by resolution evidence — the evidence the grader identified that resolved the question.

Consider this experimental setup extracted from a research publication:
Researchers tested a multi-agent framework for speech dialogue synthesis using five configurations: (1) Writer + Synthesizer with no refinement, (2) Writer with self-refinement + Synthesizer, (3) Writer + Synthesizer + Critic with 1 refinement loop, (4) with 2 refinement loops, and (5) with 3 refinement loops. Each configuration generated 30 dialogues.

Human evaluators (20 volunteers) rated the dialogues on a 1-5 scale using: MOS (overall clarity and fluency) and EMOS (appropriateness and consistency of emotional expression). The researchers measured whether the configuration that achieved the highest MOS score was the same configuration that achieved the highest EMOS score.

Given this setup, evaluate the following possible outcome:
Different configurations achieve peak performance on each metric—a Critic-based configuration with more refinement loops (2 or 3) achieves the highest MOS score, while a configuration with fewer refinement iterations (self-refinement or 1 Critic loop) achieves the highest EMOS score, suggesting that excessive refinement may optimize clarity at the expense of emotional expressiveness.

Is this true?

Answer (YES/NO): NO